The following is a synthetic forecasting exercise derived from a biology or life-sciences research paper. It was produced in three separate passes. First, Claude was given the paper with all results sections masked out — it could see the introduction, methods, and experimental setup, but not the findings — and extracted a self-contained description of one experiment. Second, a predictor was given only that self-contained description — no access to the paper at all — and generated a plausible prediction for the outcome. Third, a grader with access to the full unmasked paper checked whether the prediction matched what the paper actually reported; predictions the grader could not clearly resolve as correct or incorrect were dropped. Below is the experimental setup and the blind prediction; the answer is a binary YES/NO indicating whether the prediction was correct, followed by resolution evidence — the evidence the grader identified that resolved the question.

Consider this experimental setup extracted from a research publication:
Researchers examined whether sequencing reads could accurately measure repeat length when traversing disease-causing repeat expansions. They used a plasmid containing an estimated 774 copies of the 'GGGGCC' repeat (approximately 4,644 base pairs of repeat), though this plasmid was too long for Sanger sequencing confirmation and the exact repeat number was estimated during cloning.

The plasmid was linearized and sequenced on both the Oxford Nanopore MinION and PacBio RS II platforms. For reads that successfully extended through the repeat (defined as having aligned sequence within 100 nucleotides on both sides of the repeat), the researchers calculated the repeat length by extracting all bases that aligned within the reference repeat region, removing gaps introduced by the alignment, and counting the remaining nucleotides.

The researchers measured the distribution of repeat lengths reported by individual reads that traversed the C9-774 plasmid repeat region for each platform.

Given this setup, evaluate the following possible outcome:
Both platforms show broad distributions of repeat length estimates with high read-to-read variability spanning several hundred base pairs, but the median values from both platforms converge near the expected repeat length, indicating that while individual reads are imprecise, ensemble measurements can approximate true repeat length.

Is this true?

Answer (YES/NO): NO